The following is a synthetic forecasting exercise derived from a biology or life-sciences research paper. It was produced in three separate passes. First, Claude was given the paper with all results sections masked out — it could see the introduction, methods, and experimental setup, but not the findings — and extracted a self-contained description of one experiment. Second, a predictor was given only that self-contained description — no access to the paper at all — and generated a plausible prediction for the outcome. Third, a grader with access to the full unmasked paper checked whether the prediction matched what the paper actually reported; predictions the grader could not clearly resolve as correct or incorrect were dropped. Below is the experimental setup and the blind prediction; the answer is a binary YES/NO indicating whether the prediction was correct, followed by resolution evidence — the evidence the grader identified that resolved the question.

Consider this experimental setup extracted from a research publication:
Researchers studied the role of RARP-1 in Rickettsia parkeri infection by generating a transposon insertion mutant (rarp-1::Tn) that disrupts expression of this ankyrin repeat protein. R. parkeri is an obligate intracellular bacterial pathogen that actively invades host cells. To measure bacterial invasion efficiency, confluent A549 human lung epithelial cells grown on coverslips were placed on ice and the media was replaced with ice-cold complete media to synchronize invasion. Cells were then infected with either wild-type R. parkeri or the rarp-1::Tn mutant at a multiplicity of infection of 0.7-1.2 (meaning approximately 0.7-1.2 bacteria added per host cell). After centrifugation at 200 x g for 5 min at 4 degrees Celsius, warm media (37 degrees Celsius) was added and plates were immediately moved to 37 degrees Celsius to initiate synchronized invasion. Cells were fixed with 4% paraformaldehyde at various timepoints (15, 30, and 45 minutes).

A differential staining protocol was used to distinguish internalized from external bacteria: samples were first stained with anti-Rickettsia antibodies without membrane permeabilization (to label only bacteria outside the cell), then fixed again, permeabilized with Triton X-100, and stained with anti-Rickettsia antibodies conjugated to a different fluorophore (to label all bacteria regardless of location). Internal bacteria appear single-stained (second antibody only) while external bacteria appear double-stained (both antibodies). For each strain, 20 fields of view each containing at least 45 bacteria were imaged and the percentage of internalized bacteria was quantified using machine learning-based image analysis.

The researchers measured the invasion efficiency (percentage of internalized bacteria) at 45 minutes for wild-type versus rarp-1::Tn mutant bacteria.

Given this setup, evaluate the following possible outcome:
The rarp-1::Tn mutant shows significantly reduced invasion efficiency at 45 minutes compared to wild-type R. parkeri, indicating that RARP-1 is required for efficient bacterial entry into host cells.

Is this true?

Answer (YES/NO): NO